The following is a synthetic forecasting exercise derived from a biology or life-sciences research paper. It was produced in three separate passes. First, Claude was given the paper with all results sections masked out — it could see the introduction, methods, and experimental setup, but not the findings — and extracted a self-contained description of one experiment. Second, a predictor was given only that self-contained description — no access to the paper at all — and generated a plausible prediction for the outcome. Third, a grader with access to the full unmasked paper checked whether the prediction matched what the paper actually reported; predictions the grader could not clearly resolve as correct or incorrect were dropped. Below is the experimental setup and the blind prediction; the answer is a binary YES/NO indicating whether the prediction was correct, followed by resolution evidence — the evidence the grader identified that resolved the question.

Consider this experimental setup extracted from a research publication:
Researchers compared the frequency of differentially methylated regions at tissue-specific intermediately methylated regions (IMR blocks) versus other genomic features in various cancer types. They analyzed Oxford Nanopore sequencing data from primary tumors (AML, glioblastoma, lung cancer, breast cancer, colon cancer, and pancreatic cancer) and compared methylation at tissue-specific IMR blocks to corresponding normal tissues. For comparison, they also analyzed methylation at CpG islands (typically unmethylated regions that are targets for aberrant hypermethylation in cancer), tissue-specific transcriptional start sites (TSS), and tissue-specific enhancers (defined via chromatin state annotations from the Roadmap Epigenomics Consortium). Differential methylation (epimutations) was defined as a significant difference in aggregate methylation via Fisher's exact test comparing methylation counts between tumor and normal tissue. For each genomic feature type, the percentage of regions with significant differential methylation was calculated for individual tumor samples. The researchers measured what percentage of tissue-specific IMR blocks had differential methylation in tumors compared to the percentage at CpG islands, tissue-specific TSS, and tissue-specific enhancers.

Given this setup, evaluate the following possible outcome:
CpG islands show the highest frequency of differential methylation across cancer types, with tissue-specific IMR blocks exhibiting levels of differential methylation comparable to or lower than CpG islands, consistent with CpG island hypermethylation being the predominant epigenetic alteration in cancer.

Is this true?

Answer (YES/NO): NO